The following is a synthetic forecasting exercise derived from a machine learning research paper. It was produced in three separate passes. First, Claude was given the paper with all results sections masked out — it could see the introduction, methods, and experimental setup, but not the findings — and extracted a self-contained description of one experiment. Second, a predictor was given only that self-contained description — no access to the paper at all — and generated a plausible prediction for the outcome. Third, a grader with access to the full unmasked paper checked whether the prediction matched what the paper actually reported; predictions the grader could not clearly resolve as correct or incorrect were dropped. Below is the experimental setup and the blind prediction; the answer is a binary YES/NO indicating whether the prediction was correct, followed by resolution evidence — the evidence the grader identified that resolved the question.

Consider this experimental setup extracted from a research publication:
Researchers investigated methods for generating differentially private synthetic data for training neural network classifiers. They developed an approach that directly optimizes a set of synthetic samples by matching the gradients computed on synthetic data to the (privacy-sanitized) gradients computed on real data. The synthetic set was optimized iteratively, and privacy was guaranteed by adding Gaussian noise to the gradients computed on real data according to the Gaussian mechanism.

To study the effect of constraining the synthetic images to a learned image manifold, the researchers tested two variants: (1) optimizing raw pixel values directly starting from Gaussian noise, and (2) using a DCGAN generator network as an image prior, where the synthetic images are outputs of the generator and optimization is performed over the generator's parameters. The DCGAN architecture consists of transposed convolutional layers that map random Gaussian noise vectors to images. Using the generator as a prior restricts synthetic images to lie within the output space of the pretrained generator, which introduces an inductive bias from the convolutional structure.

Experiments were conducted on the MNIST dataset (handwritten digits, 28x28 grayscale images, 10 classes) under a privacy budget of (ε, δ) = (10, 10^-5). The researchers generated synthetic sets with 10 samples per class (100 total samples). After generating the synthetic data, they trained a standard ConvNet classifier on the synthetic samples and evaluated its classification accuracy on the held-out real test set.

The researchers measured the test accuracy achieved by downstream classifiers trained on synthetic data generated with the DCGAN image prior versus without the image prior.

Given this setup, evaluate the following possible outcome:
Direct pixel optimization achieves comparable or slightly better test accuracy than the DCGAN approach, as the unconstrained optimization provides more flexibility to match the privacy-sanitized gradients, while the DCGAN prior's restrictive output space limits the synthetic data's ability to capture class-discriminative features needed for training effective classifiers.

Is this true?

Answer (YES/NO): YES